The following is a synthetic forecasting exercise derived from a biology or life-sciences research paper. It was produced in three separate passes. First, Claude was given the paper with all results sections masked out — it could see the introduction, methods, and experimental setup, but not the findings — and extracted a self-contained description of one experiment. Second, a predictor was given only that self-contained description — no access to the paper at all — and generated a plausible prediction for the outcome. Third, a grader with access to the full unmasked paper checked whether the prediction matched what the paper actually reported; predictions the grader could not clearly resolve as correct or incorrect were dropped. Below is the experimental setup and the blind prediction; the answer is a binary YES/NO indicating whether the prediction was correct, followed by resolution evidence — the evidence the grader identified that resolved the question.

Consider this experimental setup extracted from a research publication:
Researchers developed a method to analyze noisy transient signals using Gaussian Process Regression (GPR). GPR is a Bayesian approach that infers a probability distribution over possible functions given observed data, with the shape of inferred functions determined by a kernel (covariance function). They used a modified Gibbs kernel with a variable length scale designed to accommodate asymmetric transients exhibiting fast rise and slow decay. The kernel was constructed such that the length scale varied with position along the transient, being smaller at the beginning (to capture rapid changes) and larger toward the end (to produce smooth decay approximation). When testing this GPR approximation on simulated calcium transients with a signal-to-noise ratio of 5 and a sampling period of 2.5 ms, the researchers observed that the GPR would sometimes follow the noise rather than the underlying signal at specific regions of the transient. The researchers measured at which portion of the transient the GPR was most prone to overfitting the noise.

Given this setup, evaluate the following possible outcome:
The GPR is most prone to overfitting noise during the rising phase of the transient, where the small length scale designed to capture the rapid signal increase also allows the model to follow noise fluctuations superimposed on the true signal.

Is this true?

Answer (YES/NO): YES